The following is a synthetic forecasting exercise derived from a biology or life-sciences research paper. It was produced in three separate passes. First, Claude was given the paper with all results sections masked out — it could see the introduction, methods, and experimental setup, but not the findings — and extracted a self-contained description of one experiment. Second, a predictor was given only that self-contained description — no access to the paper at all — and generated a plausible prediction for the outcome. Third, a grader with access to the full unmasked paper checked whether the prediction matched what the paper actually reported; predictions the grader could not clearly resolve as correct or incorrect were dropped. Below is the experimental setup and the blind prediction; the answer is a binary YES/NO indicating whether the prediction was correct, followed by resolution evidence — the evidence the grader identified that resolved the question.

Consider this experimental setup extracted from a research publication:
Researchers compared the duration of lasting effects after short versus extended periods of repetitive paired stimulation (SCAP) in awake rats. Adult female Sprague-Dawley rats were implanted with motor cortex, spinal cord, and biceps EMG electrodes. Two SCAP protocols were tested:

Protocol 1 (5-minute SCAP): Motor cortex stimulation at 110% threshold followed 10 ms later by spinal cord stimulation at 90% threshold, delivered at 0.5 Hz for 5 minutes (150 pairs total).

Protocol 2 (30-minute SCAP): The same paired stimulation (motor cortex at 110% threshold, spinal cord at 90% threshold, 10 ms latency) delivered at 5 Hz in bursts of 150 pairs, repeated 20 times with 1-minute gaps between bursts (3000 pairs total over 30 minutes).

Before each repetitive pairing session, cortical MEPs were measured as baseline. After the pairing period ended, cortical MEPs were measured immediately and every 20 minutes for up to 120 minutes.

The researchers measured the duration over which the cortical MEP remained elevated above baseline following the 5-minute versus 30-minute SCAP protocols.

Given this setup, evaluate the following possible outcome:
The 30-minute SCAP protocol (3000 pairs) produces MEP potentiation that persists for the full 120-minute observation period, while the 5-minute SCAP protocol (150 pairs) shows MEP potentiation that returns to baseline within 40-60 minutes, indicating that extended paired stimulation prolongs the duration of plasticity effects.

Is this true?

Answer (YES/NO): NO